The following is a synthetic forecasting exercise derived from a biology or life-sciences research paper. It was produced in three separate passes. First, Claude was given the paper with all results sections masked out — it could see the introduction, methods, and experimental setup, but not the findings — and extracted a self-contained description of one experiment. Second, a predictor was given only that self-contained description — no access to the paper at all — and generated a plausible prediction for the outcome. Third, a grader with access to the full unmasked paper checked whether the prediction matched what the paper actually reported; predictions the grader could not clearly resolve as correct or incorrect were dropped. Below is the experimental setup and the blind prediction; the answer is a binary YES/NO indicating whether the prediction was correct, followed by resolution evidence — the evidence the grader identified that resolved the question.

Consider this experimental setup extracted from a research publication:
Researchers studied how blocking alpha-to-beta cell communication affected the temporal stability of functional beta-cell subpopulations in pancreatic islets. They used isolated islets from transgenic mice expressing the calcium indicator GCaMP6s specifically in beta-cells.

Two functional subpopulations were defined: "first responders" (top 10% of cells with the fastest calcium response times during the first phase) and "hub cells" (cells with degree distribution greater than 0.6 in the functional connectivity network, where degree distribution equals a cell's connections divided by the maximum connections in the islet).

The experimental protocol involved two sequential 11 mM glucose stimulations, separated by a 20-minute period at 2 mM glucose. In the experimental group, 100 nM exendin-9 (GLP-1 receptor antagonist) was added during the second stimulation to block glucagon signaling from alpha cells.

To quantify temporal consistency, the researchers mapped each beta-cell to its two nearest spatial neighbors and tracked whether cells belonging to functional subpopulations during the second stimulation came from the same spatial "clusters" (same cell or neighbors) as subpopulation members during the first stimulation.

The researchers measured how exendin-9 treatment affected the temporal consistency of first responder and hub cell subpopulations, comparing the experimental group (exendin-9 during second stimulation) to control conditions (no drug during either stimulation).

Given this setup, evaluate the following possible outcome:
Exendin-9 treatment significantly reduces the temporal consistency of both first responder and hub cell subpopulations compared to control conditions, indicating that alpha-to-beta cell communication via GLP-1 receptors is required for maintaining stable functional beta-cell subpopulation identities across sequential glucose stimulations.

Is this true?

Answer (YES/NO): NO